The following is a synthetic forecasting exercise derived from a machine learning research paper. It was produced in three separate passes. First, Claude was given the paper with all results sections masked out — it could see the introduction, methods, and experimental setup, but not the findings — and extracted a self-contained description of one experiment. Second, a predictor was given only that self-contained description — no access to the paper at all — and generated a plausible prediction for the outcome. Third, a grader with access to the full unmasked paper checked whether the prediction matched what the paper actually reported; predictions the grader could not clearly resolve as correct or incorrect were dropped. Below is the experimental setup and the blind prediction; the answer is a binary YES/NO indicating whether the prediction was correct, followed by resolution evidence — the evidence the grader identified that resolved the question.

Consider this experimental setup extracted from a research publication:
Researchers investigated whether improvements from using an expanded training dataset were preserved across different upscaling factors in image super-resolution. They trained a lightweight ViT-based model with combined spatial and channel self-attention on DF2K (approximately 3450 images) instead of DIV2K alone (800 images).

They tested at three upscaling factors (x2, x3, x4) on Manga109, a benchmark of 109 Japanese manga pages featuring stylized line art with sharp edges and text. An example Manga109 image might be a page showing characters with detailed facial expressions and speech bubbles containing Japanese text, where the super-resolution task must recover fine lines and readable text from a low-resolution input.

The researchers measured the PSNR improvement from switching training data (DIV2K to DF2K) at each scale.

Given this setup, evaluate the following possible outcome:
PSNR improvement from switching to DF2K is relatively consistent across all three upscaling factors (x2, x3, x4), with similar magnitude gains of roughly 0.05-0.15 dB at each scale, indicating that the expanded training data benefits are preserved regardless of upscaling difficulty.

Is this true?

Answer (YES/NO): NO